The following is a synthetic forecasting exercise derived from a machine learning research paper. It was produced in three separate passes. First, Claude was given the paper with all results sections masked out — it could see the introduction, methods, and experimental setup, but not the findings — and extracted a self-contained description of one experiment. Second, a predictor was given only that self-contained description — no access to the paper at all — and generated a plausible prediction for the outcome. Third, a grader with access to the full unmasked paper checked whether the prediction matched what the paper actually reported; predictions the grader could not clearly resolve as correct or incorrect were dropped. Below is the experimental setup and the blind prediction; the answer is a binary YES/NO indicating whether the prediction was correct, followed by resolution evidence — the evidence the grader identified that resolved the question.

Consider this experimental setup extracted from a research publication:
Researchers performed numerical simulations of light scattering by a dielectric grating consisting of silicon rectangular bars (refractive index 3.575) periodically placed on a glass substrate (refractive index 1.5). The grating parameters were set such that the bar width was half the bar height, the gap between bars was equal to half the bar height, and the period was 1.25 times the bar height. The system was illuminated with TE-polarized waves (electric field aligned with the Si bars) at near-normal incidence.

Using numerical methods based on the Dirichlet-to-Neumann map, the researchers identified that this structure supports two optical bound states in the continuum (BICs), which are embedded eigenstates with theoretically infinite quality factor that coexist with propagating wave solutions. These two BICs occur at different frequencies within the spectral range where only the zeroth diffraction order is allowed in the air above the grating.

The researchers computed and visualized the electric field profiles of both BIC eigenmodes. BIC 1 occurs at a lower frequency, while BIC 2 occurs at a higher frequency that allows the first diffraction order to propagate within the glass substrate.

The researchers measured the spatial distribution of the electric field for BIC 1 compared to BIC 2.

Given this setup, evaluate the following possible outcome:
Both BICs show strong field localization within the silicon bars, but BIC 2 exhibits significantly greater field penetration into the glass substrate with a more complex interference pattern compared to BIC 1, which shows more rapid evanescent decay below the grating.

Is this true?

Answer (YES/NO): NO